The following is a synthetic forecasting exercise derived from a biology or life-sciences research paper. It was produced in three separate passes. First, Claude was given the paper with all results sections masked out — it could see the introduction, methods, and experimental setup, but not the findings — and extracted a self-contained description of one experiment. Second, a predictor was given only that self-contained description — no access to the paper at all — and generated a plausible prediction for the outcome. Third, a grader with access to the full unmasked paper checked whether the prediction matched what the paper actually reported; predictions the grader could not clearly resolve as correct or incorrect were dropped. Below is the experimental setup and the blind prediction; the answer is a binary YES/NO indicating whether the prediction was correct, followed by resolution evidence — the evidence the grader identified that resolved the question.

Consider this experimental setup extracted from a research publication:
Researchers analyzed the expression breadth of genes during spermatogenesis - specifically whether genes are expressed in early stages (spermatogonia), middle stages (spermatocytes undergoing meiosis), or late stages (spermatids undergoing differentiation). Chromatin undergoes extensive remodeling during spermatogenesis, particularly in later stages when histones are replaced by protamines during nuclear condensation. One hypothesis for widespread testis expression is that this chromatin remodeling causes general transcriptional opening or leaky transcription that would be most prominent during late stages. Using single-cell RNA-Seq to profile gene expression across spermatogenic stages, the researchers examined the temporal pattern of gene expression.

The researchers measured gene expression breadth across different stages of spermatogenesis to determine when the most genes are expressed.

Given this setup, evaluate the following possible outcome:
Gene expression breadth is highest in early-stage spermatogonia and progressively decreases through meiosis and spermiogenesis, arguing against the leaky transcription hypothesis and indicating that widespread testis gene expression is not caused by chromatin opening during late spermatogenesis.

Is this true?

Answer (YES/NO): YES